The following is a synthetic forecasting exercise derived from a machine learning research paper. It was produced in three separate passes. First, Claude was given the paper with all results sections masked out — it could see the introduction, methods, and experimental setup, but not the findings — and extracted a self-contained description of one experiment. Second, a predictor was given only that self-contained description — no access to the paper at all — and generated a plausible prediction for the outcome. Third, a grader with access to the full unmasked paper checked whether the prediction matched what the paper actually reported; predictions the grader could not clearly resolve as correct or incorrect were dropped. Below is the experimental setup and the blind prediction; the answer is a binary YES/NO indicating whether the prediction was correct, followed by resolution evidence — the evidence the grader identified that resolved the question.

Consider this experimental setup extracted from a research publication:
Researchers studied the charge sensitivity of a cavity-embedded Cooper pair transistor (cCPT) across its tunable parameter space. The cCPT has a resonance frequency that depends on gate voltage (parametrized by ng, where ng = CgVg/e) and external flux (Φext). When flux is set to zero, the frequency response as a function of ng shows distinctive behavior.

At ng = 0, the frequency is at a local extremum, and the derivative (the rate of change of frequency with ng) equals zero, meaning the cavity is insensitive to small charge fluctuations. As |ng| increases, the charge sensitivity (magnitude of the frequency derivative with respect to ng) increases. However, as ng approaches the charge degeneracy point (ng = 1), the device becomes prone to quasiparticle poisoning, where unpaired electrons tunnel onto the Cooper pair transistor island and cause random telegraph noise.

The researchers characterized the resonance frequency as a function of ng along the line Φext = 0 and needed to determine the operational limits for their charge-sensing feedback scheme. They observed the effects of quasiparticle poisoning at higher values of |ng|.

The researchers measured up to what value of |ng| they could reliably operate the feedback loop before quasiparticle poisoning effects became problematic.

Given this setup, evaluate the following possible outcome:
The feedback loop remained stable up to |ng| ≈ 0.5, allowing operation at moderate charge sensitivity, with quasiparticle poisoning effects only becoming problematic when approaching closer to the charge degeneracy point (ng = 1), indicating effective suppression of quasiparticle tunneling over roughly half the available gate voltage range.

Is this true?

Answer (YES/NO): NO